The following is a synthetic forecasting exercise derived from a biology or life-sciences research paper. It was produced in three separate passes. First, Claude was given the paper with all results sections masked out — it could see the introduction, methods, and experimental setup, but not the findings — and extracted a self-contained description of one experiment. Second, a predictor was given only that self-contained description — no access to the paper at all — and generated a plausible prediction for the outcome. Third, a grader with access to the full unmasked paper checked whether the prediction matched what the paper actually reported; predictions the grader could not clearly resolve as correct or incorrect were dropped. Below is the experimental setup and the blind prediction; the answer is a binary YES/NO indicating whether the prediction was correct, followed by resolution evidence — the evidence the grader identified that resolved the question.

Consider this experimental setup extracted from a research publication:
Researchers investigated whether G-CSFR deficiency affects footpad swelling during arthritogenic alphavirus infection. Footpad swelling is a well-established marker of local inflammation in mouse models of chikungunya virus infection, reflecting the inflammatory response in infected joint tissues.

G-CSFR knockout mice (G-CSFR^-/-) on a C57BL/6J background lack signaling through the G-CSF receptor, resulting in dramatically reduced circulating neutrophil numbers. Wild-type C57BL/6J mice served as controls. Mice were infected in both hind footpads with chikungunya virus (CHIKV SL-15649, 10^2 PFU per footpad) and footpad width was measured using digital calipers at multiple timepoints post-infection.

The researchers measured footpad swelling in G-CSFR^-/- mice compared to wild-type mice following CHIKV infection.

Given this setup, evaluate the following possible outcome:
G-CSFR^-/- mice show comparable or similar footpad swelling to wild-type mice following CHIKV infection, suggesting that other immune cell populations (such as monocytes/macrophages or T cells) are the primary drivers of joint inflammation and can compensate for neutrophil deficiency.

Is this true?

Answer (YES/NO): YES